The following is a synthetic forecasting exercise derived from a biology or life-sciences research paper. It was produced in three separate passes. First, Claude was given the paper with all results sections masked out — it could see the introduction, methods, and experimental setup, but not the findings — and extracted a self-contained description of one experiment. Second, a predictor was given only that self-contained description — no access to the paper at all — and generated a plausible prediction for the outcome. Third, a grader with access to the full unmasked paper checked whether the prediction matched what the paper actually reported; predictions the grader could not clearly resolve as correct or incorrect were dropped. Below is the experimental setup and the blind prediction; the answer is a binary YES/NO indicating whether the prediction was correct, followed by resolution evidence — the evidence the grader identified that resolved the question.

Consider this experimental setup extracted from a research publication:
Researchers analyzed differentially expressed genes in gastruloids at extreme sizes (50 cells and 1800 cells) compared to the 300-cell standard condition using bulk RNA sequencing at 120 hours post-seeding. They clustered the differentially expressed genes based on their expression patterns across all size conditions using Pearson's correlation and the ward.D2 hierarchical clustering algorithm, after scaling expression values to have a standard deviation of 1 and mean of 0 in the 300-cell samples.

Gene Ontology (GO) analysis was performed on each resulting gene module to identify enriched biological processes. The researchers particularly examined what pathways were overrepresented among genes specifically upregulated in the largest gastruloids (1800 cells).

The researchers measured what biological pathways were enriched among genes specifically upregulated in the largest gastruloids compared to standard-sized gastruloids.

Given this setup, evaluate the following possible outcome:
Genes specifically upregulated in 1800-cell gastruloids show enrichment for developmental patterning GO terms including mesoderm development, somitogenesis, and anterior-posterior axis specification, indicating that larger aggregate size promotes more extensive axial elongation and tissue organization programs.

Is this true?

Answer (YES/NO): NO